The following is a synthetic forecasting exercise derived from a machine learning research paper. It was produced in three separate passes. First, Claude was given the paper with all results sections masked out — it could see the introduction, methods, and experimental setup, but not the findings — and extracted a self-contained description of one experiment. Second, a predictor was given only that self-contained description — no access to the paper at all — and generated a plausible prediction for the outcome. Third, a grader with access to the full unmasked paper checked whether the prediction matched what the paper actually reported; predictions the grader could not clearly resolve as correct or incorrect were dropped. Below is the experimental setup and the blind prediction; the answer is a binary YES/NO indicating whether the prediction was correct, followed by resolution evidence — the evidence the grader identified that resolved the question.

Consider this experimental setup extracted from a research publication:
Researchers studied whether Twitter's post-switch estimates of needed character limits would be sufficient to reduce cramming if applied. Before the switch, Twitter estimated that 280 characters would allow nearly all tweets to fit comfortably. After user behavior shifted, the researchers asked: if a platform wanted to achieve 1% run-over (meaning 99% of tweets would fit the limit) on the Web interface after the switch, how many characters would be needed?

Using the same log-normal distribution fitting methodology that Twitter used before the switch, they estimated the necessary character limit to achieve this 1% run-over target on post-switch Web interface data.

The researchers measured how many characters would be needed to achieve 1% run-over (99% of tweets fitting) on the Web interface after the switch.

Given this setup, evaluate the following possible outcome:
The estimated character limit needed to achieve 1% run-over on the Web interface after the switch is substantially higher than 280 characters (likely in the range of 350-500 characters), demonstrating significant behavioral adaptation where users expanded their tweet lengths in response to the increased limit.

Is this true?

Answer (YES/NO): NO